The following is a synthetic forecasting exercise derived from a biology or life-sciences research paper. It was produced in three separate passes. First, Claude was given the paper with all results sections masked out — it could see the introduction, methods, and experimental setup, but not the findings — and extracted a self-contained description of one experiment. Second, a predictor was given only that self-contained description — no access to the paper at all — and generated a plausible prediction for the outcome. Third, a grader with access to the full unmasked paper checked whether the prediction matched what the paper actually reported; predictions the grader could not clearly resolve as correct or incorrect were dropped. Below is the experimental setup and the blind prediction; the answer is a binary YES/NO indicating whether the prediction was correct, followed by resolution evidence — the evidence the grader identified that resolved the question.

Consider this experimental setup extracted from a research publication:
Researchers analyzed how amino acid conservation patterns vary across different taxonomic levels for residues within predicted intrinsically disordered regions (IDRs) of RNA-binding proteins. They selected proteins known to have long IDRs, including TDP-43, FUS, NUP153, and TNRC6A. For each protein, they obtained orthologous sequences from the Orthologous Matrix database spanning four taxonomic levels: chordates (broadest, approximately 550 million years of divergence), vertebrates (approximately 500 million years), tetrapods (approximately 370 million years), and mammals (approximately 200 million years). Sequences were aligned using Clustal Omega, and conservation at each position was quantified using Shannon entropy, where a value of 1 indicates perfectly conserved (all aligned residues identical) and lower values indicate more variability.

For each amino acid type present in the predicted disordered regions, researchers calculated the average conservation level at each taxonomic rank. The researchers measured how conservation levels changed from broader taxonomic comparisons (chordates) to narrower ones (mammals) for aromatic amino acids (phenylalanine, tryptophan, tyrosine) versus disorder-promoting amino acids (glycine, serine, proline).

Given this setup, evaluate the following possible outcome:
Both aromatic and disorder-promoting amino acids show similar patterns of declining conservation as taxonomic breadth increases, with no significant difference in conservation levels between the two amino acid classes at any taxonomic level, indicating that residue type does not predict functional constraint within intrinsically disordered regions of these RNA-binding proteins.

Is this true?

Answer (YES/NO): NO